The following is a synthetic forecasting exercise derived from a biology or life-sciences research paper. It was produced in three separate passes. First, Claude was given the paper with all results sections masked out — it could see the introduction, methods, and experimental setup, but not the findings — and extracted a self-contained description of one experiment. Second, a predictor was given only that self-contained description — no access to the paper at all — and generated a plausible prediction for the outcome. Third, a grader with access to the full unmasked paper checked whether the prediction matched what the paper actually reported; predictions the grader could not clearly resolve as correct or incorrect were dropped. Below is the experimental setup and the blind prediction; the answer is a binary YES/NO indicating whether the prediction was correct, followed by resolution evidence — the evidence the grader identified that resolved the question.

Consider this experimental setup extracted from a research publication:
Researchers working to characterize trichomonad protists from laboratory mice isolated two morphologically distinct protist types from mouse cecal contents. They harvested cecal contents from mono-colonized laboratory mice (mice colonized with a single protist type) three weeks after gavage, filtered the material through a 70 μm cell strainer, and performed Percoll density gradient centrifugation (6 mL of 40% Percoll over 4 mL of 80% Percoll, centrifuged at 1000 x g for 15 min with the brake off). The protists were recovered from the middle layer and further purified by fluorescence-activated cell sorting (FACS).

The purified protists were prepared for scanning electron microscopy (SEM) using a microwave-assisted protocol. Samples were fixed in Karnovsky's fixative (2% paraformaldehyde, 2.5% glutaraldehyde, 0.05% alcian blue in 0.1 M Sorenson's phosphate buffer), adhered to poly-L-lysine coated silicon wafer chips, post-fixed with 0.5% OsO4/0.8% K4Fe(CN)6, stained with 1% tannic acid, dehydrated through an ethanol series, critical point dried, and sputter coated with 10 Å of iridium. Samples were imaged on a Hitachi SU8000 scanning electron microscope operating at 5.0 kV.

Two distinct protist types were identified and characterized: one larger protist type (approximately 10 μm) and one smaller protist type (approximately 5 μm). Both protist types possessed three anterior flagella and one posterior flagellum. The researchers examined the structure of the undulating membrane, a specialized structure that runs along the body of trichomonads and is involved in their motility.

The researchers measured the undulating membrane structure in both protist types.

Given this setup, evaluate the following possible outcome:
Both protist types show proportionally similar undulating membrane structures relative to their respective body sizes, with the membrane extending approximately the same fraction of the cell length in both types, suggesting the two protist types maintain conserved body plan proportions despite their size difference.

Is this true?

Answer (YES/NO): NO